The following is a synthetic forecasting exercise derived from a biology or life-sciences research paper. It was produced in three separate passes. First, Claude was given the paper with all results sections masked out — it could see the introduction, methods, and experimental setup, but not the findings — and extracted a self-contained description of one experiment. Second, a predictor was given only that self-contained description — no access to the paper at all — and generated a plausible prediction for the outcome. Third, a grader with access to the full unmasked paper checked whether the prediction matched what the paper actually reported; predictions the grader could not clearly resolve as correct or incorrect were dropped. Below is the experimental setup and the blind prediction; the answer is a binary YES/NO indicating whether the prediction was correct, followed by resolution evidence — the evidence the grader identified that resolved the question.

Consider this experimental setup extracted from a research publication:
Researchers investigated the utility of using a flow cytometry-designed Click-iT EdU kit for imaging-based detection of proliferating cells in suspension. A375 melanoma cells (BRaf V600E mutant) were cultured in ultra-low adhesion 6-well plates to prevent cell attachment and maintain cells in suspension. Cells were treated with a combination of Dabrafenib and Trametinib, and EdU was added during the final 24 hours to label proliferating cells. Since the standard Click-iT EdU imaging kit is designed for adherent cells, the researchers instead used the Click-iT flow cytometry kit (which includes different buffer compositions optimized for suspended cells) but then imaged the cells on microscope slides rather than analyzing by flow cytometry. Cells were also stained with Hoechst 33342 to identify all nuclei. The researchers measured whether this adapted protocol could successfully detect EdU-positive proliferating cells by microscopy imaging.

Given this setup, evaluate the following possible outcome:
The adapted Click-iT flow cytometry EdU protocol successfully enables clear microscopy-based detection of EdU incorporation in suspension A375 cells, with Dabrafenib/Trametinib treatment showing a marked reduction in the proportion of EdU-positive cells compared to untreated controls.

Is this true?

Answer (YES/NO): YES